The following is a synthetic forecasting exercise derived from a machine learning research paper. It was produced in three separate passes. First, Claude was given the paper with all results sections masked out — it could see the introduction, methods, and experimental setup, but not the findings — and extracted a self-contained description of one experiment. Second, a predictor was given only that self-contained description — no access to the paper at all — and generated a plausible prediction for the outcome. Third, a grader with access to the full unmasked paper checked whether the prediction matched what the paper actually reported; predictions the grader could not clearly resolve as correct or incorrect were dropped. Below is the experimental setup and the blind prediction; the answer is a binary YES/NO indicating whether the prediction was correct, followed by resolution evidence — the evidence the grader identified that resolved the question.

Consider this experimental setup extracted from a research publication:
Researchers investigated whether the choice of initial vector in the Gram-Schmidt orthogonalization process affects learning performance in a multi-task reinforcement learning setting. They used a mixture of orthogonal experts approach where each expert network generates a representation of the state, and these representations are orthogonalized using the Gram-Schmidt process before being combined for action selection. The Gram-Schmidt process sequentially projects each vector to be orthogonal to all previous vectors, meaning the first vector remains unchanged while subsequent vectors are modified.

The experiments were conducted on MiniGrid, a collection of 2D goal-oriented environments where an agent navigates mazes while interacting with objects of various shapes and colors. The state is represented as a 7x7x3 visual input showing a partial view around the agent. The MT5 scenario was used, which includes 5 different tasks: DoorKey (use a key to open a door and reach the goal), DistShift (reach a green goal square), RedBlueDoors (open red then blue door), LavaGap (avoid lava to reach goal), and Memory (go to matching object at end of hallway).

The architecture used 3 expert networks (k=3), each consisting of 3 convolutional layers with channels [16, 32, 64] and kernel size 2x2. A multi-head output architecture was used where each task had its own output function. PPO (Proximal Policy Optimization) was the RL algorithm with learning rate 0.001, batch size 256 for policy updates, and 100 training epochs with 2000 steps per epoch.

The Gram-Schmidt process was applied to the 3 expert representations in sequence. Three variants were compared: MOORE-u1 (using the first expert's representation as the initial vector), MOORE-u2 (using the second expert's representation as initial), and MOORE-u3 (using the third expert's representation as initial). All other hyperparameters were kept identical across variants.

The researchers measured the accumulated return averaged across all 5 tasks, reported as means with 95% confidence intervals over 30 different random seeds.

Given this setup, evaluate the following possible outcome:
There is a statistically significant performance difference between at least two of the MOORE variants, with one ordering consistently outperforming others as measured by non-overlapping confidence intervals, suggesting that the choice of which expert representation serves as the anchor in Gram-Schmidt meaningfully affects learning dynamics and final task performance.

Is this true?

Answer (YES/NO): NO